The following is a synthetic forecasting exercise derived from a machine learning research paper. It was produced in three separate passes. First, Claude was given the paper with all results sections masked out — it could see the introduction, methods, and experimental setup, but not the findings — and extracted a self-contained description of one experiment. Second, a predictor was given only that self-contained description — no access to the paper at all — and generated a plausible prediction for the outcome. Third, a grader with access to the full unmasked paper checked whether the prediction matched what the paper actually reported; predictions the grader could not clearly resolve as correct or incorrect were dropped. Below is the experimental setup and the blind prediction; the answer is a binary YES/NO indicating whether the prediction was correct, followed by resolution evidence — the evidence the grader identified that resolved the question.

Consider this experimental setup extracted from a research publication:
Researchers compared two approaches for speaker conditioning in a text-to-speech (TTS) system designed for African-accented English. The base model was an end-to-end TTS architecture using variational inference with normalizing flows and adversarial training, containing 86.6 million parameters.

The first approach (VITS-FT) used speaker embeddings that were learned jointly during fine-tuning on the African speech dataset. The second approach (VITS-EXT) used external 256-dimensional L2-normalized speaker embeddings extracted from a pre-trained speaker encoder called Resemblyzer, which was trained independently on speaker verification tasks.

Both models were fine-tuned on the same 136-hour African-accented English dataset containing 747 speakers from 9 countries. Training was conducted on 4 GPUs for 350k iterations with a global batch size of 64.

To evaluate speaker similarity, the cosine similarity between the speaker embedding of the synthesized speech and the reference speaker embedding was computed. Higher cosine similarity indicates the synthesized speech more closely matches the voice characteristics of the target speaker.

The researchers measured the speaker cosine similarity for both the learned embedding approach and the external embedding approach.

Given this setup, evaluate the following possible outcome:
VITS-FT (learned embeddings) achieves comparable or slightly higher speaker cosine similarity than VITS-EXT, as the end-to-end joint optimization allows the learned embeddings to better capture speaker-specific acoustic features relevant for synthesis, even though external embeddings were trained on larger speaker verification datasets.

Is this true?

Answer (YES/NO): NO